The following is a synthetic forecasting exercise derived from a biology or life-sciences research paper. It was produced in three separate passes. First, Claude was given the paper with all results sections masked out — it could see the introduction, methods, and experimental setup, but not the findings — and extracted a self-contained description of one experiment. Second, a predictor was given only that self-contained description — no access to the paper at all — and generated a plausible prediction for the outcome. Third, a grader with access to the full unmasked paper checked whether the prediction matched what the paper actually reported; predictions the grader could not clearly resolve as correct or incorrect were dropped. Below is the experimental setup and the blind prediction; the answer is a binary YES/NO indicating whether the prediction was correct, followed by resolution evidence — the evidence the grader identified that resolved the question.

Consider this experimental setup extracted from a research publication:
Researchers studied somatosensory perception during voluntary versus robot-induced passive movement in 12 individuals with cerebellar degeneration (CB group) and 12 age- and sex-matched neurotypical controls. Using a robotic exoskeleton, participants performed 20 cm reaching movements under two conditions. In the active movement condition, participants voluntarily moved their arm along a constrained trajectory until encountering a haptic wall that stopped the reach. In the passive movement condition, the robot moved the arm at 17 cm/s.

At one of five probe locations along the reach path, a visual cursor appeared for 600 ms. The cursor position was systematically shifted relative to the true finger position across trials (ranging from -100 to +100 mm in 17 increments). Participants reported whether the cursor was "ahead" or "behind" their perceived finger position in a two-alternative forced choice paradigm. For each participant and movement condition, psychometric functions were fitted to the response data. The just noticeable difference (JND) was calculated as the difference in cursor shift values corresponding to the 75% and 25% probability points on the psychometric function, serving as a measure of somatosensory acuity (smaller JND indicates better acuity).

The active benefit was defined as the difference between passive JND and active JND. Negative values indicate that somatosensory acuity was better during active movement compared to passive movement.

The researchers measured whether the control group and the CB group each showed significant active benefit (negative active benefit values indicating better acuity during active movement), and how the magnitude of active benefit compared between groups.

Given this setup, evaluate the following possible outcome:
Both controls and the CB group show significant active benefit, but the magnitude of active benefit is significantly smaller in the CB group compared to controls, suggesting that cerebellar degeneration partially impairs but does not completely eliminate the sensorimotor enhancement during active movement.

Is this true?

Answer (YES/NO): NO